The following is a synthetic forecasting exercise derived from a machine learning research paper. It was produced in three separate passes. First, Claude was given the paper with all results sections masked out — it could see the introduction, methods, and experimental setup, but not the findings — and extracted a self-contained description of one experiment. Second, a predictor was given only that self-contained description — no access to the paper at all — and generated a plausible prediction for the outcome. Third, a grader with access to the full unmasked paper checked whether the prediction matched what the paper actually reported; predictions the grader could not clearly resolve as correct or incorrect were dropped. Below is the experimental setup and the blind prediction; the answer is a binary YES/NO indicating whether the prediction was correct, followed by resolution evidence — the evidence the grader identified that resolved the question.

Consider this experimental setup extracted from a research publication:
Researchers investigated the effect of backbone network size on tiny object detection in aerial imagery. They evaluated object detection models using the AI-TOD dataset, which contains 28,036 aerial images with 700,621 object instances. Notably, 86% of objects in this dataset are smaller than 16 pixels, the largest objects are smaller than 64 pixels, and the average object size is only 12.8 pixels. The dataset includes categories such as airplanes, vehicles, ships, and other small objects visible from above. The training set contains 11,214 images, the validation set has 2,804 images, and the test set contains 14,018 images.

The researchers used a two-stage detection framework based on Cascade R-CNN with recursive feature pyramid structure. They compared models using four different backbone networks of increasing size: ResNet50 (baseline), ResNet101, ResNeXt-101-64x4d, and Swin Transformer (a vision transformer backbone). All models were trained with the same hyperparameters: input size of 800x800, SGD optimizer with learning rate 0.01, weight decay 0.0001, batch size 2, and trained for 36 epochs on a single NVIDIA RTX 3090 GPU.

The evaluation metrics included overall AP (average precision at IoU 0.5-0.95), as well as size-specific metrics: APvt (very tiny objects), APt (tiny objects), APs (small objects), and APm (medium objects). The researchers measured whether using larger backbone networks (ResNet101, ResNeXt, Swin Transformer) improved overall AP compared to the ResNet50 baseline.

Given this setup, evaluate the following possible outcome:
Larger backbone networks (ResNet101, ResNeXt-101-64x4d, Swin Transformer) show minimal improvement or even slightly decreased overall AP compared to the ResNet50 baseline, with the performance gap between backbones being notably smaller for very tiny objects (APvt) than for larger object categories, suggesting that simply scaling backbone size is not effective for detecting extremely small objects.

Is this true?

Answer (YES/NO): NO